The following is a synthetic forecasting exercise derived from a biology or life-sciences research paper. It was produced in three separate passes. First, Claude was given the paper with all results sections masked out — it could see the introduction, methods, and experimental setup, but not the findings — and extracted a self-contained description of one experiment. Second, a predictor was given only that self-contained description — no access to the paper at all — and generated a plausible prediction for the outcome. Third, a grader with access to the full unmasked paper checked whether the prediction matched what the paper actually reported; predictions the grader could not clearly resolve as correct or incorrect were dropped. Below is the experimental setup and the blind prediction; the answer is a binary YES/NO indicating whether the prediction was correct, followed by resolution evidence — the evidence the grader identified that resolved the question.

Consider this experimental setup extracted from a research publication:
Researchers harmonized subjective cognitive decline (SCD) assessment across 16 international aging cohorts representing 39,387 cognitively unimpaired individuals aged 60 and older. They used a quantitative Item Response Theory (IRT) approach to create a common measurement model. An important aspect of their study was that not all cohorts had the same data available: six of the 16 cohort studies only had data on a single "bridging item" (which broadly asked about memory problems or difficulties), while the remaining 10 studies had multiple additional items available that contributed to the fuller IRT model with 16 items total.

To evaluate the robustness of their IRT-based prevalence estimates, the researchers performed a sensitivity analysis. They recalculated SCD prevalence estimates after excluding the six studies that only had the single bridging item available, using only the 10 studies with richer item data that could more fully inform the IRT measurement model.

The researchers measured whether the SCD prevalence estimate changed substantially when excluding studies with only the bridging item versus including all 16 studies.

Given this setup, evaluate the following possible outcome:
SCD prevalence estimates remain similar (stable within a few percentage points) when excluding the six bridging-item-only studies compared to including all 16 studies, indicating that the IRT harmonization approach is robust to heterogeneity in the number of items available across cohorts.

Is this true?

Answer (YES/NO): YES